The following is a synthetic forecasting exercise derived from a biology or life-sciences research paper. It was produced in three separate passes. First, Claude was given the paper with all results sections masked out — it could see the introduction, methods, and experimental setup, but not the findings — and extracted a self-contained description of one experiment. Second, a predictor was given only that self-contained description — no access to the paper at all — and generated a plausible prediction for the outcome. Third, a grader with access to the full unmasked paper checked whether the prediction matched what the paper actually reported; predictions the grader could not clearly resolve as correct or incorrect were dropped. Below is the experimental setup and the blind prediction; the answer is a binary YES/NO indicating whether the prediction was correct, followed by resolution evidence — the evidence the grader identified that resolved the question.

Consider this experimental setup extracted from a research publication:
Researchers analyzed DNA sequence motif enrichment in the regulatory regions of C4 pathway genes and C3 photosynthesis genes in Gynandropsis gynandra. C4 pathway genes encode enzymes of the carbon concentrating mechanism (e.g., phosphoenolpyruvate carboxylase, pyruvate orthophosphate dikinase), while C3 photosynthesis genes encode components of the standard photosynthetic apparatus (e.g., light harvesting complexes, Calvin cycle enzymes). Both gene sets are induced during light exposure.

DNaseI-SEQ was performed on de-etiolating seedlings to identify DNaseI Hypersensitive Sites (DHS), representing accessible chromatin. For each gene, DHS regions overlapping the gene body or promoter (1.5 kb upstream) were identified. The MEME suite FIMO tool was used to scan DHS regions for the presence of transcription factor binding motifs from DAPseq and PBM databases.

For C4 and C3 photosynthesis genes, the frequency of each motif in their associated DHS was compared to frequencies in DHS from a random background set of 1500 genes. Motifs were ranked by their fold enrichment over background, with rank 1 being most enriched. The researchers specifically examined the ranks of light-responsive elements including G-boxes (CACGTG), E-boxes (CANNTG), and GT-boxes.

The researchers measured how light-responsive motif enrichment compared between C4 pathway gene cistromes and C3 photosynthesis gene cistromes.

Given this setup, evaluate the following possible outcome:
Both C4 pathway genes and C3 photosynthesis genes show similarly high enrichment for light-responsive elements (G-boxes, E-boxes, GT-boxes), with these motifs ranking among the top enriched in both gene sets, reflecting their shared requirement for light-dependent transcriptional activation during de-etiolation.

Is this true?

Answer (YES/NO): NO